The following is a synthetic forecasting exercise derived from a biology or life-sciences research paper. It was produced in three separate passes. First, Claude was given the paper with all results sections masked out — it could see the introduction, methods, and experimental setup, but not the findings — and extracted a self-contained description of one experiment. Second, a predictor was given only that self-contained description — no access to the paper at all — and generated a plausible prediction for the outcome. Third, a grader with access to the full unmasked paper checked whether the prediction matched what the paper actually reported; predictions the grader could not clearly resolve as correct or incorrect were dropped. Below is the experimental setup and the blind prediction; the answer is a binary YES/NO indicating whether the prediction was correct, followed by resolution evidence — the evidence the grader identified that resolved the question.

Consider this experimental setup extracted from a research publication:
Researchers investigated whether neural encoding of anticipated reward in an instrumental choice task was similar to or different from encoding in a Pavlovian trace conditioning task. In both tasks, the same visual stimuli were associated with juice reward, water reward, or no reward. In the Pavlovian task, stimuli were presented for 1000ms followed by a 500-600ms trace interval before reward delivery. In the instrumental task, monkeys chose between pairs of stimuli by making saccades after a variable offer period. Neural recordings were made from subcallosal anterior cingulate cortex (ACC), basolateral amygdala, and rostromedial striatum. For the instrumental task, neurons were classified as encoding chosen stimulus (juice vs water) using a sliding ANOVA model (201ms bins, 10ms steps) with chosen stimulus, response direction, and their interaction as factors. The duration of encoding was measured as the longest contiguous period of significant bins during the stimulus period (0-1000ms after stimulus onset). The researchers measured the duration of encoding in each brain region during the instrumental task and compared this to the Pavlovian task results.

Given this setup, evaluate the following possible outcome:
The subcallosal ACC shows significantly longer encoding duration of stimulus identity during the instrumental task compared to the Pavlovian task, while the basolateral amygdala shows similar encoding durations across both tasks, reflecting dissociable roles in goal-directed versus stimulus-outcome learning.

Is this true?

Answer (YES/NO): NO